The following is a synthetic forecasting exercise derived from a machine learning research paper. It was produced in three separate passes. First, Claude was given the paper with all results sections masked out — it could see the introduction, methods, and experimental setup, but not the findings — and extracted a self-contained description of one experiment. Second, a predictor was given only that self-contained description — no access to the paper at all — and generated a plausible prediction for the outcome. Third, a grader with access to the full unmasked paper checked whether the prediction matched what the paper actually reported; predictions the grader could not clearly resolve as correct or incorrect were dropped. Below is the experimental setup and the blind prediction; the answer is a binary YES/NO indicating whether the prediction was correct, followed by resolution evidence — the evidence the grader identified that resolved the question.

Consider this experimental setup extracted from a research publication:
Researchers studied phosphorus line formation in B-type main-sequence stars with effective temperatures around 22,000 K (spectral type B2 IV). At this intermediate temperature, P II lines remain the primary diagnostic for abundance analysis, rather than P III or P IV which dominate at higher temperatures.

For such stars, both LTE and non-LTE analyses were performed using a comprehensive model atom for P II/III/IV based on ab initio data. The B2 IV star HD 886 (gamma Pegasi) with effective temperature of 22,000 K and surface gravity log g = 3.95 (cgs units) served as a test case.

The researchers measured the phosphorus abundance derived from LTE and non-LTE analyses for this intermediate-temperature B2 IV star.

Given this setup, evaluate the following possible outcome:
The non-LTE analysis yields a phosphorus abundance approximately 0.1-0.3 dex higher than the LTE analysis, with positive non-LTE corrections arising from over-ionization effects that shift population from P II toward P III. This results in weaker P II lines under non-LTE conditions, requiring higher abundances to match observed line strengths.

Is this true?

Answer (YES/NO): NO